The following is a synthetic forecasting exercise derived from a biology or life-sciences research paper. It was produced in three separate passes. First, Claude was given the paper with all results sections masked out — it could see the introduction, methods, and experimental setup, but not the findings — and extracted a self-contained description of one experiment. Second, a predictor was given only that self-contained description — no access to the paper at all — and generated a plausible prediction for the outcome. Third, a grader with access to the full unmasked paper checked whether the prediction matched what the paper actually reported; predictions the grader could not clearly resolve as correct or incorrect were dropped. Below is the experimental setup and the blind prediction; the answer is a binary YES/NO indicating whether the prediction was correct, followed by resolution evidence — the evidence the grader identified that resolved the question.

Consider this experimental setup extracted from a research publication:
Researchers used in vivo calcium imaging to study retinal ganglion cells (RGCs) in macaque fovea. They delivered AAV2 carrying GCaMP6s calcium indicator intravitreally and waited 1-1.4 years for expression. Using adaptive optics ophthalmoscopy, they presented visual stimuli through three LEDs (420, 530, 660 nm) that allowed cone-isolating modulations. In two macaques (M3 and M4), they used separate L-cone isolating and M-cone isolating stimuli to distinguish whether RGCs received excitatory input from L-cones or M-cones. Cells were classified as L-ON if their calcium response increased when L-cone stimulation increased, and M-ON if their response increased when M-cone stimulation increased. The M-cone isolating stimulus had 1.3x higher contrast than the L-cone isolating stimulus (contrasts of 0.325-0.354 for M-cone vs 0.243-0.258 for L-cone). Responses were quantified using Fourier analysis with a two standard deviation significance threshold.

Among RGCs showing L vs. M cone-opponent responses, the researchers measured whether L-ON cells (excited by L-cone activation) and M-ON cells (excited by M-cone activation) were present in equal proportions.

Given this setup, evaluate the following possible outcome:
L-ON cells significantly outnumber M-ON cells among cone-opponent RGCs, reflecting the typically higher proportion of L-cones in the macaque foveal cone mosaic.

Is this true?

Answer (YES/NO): NO